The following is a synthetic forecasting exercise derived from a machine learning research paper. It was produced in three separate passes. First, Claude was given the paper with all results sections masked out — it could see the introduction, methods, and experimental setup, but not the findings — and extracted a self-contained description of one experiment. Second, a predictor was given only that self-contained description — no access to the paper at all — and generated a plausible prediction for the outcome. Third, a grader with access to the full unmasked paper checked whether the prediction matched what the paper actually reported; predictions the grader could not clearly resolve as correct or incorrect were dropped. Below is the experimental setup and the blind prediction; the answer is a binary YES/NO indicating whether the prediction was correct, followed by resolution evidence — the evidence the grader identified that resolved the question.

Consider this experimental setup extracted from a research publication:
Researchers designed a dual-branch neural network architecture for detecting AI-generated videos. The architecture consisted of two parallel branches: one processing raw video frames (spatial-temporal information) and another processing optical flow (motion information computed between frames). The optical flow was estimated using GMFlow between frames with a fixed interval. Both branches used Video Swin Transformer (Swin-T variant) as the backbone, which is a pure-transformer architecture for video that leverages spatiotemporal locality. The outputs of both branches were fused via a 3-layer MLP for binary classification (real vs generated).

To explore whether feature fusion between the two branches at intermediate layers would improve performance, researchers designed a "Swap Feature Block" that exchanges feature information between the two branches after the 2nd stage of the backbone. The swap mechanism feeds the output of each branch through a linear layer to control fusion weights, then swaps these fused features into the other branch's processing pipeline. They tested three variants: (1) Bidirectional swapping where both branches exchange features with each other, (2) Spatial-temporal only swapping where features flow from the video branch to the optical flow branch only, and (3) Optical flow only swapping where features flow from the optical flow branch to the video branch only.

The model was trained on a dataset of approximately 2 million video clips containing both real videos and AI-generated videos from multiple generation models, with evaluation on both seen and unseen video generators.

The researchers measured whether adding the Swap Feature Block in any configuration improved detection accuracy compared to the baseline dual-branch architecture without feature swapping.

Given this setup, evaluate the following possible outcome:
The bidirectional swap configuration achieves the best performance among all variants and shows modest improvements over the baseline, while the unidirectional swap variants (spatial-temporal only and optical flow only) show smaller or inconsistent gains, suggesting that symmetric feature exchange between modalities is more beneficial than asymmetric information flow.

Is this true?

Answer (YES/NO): NO